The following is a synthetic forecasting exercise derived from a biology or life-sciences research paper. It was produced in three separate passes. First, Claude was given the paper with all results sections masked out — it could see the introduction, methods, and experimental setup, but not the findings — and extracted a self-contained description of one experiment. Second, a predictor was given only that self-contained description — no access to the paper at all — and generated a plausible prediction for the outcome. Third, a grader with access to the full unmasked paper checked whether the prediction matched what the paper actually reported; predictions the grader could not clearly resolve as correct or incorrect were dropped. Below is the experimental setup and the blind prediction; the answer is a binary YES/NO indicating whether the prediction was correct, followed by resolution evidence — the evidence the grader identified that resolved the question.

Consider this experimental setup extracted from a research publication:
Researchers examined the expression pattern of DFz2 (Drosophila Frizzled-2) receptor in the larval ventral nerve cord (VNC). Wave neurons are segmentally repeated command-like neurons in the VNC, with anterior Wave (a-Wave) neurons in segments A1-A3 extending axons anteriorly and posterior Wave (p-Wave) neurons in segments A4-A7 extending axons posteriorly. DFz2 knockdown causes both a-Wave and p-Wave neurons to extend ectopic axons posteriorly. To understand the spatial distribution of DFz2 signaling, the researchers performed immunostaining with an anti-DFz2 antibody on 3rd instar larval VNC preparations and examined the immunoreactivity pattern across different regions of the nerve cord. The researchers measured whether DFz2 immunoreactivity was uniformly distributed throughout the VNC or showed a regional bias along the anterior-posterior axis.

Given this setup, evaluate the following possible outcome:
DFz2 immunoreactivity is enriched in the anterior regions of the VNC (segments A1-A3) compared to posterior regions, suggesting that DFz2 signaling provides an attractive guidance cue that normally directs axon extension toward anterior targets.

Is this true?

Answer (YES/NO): NO